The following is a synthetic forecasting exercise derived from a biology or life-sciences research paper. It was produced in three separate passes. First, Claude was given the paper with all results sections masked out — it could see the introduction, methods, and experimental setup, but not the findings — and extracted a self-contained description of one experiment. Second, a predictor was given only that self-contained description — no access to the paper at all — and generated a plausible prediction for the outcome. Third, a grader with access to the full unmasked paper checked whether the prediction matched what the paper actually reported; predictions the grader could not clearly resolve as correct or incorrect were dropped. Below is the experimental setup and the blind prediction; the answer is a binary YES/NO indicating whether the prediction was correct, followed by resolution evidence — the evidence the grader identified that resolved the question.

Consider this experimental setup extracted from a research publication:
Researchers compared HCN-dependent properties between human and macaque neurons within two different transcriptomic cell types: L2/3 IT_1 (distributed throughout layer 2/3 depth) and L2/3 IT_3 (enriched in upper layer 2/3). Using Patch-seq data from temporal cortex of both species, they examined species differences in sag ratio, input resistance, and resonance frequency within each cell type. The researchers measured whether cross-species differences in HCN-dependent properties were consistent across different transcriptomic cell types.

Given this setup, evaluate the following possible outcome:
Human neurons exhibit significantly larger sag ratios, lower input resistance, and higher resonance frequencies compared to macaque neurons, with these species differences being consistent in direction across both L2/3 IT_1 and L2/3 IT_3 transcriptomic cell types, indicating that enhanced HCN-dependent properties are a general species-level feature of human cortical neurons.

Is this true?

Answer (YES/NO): NO